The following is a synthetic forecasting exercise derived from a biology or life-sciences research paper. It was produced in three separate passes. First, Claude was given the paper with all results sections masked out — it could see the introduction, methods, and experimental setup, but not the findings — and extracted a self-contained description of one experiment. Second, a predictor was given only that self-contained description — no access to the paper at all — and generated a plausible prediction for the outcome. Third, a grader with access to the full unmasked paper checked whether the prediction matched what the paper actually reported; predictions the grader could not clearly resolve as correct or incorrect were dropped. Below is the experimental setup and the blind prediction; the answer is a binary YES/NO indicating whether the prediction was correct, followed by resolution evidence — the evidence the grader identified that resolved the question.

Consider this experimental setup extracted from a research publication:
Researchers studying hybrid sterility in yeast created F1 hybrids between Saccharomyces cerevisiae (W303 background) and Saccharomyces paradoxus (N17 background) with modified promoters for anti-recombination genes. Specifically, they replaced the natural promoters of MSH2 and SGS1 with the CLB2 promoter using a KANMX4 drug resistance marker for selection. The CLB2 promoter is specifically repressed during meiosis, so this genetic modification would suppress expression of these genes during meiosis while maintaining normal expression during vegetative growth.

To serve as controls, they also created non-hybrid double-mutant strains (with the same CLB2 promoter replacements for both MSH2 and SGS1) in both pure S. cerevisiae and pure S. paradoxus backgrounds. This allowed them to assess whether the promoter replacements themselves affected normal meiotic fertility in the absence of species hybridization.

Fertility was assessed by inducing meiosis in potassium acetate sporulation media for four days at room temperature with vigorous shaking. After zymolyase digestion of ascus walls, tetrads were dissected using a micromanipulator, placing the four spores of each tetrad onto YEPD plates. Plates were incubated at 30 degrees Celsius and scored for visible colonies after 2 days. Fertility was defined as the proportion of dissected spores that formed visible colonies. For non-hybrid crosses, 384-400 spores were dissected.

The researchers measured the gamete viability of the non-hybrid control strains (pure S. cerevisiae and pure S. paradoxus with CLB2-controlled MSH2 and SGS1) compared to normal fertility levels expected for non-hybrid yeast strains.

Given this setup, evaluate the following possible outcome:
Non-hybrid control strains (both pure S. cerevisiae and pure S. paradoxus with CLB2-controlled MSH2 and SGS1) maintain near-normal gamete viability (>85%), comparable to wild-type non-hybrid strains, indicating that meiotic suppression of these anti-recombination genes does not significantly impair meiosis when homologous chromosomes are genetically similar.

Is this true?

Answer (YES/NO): YES